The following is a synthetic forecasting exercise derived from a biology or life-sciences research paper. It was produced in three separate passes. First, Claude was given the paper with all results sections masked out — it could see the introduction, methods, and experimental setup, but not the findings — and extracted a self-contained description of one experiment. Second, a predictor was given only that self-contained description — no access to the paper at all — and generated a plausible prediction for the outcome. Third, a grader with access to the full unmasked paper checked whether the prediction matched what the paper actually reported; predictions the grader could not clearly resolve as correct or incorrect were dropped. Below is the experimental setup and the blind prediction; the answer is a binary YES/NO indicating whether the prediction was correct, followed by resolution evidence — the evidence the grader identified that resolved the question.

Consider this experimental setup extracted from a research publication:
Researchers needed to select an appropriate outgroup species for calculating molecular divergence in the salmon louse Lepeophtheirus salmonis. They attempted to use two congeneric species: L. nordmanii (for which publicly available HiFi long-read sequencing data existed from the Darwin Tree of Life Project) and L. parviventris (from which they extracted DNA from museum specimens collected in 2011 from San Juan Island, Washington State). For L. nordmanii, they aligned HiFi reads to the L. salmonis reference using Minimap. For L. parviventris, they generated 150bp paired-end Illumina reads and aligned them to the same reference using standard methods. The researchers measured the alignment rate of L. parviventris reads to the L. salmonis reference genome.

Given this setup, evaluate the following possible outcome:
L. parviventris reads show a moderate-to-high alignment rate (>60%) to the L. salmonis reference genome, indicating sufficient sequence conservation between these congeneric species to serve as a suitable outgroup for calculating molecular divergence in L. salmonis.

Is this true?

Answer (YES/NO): NO